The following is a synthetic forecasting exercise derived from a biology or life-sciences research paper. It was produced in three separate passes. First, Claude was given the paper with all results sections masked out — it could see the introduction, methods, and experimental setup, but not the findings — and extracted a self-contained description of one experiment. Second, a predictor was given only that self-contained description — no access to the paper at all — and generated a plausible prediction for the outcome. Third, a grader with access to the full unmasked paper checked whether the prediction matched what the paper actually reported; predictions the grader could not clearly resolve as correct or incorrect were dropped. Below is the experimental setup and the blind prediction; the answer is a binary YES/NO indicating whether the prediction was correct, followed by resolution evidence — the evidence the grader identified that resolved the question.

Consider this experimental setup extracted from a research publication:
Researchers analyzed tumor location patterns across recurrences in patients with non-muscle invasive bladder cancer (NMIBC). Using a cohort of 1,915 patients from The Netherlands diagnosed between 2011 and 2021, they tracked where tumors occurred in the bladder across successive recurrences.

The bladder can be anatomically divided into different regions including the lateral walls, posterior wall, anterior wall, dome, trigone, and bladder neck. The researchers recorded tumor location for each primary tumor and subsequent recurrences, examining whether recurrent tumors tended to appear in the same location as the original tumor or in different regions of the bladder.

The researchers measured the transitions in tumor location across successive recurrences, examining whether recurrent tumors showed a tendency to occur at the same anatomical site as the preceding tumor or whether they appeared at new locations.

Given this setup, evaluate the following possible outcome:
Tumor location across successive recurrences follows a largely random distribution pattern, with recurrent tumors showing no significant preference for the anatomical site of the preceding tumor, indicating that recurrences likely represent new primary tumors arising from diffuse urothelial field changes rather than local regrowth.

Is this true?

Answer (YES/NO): NO